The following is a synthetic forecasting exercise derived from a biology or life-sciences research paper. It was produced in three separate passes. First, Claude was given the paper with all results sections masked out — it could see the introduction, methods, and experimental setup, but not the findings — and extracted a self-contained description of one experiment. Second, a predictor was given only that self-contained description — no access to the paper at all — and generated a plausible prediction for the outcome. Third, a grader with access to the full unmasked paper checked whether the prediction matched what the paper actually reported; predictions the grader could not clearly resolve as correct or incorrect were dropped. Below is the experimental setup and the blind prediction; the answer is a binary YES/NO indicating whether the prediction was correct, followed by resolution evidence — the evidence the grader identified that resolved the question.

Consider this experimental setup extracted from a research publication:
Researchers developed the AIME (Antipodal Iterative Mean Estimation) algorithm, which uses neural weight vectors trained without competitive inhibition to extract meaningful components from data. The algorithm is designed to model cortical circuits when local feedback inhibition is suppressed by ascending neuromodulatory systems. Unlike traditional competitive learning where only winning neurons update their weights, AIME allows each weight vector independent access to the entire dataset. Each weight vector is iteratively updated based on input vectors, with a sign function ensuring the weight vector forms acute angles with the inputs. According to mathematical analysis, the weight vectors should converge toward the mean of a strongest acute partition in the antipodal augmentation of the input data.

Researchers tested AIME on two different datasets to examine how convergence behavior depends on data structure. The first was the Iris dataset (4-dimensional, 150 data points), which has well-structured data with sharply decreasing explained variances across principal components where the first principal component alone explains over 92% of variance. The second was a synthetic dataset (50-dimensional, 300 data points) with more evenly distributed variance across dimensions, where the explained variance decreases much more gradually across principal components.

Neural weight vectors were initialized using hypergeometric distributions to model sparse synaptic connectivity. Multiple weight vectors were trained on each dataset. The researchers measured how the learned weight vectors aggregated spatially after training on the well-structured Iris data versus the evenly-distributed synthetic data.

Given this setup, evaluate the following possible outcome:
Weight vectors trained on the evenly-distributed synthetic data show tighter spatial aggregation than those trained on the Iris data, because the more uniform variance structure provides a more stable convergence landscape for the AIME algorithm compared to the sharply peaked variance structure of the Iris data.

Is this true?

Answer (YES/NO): NO